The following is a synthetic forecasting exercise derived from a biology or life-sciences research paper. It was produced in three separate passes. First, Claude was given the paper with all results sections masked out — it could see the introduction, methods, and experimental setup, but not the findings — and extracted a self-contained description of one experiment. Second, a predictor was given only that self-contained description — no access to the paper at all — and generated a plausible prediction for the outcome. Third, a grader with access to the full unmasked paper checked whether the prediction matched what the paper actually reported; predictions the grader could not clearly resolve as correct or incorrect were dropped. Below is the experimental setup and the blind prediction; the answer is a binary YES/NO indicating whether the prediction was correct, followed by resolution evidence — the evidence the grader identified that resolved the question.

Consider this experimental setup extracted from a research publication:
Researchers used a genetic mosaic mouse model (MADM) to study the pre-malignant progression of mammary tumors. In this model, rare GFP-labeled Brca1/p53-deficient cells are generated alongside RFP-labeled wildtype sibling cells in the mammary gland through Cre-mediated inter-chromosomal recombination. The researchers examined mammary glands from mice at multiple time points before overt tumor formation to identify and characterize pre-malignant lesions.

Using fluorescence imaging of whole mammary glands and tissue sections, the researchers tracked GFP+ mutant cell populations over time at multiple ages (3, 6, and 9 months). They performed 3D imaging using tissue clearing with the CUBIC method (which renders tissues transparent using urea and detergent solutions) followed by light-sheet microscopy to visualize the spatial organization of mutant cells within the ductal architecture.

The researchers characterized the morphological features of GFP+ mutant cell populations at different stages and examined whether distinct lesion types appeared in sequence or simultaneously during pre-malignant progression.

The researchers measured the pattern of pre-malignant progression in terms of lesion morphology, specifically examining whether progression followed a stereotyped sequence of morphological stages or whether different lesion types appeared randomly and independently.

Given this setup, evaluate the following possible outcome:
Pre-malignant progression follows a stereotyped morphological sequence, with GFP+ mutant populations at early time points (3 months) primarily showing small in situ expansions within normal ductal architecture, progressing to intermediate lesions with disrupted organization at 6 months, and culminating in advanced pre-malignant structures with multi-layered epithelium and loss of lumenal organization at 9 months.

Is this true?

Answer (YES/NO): NO